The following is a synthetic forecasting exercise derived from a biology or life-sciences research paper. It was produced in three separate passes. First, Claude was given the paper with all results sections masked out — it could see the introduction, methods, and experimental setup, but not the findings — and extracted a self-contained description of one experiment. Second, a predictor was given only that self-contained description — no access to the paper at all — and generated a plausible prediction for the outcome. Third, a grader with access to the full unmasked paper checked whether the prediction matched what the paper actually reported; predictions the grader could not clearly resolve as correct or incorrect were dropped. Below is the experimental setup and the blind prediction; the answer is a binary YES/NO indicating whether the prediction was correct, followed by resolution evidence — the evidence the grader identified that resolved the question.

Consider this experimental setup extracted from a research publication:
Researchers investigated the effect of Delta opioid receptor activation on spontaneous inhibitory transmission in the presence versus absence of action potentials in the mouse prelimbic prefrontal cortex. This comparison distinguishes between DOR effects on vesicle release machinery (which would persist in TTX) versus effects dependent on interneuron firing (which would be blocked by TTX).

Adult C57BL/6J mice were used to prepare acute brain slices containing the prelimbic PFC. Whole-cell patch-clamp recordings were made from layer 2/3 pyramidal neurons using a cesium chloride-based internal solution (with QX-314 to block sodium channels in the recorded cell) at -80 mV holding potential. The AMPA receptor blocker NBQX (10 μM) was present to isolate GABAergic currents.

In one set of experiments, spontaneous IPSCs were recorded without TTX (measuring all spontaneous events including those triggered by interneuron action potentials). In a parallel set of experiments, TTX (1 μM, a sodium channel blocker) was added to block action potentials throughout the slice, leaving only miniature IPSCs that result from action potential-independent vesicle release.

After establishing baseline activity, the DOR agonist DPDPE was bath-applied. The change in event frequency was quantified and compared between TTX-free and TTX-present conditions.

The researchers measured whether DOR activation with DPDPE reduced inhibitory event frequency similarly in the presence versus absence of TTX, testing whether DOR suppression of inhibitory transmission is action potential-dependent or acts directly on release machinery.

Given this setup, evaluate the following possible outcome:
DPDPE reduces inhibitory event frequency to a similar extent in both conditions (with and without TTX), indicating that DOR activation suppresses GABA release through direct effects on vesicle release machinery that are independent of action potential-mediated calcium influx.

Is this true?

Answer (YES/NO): YES